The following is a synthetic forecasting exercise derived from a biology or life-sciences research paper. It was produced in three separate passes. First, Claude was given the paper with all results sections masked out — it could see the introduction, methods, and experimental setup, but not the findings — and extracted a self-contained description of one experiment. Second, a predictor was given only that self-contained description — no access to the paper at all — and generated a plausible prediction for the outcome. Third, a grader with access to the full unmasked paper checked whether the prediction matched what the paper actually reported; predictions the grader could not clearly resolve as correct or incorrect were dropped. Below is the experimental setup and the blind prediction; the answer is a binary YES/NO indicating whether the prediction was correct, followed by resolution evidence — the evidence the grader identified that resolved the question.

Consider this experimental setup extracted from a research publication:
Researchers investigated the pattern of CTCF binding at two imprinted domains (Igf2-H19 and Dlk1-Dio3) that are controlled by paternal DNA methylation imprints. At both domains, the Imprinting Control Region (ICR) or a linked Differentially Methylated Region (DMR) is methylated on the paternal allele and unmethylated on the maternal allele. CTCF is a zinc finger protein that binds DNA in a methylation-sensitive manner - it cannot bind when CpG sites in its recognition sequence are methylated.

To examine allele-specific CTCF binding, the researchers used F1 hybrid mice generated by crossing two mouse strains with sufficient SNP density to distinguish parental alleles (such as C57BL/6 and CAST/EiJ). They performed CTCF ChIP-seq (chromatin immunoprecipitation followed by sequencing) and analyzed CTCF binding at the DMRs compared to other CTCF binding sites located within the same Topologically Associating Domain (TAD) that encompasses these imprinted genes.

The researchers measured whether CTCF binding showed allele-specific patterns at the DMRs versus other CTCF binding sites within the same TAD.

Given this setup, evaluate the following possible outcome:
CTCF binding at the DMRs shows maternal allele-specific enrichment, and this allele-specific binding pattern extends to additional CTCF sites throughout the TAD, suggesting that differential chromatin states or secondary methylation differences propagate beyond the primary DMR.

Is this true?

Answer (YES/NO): NO